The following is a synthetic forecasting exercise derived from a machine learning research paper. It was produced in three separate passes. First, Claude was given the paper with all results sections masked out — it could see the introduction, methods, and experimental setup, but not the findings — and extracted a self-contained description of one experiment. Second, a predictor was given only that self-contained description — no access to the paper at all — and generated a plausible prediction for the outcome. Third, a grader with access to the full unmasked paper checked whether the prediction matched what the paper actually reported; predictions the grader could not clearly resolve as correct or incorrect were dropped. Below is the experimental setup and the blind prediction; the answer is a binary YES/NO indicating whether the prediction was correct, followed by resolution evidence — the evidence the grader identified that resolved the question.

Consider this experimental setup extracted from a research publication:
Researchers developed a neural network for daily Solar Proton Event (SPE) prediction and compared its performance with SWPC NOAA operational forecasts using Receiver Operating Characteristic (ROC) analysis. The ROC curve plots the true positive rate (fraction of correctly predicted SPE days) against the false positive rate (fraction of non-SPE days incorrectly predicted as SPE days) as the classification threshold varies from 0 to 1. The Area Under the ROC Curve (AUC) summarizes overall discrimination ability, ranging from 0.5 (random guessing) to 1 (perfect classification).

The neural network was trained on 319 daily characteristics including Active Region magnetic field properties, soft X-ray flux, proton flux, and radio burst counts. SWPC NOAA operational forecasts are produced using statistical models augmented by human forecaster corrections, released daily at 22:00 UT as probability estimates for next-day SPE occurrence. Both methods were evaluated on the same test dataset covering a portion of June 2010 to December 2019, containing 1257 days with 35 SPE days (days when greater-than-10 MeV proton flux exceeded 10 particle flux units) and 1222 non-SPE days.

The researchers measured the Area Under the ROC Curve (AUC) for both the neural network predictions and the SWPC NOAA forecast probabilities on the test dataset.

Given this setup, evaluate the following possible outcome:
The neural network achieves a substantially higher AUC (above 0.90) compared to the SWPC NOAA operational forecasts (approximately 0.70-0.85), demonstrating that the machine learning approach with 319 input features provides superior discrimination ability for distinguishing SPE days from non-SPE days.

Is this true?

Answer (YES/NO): NO